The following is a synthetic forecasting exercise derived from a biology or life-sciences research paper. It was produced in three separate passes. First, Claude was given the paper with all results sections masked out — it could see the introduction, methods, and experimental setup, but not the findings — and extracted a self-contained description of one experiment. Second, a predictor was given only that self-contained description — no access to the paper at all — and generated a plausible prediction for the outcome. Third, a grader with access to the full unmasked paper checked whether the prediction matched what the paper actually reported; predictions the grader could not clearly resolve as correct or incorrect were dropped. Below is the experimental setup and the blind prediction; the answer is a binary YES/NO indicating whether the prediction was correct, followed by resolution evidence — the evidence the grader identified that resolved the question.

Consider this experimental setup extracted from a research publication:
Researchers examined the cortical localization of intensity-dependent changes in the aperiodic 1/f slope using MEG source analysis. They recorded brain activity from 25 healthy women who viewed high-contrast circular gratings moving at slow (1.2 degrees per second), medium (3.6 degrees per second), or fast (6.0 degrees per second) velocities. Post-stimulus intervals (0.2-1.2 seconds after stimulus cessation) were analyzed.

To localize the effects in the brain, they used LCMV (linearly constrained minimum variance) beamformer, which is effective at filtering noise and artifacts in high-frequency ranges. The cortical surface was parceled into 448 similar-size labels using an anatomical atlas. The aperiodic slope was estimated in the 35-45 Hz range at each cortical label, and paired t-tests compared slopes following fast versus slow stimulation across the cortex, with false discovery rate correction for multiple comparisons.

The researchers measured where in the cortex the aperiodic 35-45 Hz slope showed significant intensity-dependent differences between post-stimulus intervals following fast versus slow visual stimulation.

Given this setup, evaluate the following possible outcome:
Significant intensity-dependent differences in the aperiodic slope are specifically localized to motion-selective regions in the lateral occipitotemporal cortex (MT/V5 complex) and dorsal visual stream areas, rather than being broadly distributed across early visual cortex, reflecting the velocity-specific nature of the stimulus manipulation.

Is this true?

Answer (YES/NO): NO